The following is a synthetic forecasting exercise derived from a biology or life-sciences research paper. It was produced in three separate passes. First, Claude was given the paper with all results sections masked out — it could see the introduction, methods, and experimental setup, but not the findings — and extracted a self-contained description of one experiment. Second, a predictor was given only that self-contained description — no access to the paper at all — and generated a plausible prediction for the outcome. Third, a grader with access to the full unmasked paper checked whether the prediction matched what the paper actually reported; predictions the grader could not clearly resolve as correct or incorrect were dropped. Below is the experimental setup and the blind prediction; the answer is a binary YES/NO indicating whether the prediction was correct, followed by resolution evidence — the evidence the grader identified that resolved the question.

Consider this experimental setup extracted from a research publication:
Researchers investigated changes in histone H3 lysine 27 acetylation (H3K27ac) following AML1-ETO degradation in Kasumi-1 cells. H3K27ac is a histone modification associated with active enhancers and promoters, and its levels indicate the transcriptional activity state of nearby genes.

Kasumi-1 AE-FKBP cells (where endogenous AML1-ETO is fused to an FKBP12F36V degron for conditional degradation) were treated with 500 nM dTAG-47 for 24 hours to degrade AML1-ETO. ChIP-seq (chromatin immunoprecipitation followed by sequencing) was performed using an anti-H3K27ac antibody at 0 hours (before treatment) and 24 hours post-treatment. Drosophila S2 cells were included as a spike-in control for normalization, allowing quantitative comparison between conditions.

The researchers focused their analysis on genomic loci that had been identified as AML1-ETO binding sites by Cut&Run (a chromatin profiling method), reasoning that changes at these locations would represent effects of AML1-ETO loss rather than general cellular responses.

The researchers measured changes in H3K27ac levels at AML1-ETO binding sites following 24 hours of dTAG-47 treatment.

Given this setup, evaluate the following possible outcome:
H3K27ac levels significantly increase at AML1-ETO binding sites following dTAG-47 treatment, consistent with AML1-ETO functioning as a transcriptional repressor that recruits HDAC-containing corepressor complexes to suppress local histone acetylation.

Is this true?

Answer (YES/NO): NO